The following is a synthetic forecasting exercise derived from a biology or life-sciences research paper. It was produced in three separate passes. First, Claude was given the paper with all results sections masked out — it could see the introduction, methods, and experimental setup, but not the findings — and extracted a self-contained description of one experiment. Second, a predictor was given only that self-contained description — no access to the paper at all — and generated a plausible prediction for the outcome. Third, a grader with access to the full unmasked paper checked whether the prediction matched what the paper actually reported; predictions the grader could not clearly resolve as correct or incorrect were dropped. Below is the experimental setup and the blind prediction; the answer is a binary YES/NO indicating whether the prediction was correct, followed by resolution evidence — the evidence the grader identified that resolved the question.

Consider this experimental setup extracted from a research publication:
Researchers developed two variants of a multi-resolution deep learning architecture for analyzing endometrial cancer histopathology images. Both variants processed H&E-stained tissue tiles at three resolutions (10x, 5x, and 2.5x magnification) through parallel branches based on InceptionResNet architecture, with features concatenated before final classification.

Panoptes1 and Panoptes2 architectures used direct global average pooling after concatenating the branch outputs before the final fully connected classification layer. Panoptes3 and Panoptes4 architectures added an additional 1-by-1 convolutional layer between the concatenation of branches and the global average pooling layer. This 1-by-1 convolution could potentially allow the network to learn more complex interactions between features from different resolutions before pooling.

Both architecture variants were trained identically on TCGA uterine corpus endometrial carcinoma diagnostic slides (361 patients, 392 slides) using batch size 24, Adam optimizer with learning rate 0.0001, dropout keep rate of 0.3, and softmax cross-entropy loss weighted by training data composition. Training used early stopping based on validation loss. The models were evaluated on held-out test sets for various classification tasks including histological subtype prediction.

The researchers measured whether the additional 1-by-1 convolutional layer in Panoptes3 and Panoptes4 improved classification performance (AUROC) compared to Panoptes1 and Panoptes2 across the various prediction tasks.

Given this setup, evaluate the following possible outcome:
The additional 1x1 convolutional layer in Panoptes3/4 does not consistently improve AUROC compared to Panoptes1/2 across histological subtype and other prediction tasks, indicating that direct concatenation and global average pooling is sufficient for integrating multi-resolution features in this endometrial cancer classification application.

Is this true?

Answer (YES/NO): YES